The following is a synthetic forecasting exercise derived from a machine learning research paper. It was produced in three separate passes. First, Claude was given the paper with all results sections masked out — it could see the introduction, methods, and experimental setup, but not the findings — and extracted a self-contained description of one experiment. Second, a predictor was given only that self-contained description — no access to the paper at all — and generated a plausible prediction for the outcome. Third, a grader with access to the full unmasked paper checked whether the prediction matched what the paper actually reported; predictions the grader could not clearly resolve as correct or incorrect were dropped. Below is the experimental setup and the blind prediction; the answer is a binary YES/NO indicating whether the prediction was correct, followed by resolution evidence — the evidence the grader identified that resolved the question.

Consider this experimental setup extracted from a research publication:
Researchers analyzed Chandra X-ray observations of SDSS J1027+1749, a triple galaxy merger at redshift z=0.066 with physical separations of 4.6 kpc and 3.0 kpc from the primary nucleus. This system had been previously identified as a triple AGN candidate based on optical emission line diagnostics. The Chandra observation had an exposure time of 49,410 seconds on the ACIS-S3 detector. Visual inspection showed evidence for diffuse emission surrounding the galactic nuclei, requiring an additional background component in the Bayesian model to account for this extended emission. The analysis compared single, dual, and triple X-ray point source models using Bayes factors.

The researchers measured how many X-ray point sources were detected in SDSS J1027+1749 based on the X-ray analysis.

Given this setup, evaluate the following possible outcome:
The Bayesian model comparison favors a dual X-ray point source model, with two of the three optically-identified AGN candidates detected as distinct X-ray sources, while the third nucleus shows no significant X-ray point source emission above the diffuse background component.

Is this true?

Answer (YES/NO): YES